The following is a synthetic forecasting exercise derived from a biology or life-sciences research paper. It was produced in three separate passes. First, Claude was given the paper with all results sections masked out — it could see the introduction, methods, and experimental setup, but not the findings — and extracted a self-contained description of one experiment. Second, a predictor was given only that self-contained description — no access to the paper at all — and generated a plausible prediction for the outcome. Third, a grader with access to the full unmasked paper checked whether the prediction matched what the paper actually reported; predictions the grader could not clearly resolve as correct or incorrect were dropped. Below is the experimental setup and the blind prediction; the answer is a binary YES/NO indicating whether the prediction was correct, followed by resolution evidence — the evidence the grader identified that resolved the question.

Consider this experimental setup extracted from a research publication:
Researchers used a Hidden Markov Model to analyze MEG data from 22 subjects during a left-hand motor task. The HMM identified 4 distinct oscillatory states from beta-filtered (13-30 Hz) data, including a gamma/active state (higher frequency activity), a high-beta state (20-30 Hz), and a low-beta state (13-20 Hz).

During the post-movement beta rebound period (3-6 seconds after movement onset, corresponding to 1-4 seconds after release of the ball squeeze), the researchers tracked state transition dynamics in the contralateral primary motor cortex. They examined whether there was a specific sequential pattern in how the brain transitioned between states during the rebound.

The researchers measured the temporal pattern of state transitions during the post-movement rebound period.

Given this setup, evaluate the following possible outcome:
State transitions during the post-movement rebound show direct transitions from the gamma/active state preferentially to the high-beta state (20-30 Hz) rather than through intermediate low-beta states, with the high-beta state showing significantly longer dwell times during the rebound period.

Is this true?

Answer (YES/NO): NO